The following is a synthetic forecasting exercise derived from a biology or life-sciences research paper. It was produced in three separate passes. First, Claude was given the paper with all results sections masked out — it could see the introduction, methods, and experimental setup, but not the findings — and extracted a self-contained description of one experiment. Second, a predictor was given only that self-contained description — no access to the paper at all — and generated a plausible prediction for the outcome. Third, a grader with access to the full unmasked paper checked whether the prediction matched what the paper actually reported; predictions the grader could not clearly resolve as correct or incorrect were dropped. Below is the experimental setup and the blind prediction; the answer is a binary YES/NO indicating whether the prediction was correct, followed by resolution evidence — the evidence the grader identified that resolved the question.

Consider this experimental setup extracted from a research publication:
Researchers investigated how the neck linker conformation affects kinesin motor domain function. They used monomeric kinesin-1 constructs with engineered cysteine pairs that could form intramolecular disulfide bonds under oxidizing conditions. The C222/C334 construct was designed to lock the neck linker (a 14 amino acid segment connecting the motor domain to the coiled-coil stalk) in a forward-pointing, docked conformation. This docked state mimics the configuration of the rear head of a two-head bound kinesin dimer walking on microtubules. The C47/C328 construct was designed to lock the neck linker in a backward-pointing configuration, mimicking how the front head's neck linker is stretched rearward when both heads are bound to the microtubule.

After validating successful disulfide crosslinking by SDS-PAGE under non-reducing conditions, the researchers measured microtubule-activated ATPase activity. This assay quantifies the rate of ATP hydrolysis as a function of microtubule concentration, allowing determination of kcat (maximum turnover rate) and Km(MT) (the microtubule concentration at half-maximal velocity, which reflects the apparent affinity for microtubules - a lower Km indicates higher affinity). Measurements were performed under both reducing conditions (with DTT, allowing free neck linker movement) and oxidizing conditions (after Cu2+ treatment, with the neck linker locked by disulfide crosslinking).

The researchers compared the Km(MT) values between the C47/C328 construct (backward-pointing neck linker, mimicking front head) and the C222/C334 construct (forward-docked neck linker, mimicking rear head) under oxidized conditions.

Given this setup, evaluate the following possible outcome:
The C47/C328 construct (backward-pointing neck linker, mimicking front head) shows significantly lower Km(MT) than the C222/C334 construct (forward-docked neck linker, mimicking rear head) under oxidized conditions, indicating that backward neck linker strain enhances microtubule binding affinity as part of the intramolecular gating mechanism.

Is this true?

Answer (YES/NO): YES